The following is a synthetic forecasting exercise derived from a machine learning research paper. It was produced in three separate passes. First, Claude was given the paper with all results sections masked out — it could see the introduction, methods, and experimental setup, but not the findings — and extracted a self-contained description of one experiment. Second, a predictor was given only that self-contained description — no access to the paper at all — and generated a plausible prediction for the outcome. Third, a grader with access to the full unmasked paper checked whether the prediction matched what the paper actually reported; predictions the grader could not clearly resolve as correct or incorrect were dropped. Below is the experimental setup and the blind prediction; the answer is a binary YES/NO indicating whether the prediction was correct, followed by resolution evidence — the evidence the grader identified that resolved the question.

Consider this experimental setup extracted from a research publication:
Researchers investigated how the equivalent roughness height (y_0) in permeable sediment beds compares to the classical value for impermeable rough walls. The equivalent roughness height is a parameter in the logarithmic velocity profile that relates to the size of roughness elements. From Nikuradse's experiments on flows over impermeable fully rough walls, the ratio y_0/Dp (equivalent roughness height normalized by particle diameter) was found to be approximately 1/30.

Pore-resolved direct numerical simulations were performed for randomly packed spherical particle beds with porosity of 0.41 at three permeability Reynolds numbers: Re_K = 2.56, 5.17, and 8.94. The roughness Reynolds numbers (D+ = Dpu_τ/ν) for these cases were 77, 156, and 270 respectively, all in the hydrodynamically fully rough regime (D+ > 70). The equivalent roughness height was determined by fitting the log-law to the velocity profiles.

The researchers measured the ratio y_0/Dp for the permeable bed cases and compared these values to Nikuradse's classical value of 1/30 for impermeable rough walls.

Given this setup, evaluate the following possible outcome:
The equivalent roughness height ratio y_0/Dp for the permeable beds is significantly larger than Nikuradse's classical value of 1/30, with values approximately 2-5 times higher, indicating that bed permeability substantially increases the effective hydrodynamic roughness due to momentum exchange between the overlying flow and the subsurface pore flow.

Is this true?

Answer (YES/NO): YES